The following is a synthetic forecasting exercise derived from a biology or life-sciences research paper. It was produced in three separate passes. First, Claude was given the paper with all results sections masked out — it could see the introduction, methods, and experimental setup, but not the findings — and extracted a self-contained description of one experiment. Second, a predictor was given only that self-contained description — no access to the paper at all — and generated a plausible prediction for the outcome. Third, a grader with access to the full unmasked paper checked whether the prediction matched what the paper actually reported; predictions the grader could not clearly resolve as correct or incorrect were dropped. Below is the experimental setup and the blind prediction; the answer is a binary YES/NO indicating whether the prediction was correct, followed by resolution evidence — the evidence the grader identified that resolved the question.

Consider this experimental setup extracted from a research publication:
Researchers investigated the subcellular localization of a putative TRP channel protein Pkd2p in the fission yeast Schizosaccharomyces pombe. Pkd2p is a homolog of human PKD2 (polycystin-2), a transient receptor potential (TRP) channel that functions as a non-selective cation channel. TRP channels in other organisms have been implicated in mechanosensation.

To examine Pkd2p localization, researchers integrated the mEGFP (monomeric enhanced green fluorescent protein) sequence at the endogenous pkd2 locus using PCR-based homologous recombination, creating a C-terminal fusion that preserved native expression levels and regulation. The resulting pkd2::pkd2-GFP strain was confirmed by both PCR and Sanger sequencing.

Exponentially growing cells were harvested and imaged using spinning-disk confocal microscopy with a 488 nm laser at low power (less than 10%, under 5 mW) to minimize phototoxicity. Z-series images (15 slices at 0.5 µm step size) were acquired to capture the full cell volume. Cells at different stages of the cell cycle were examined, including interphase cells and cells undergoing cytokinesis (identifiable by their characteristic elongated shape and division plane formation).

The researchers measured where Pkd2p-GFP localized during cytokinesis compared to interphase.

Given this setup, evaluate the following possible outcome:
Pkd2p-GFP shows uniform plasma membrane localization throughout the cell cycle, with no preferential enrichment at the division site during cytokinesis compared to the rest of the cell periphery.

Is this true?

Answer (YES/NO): NO